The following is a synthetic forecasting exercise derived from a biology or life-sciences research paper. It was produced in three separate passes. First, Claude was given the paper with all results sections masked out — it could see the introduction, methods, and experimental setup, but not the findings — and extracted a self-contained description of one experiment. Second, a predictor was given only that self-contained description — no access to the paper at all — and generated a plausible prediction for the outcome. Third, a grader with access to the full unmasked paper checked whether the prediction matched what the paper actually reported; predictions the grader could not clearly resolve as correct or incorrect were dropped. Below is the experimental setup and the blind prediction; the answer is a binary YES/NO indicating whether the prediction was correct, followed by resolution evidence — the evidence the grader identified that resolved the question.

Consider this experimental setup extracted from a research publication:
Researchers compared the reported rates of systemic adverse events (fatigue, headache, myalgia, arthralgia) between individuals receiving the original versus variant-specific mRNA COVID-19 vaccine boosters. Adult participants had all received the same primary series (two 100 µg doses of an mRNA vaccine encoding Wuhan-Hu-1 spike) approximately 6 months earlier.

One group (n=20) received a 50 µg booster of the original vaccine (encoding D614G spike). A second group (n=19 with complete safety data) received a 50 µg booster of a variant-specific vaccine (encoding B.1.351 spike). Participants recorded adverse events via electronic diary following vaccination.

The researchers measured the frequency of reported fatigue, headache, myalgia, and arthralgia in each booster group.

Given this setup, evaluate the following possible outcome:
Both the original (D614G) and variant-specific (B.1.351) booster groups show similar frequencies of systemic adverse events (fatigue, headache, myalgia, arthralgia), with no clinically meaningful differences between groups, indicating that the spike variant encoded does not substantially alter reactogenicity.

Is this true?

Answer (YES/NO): NO